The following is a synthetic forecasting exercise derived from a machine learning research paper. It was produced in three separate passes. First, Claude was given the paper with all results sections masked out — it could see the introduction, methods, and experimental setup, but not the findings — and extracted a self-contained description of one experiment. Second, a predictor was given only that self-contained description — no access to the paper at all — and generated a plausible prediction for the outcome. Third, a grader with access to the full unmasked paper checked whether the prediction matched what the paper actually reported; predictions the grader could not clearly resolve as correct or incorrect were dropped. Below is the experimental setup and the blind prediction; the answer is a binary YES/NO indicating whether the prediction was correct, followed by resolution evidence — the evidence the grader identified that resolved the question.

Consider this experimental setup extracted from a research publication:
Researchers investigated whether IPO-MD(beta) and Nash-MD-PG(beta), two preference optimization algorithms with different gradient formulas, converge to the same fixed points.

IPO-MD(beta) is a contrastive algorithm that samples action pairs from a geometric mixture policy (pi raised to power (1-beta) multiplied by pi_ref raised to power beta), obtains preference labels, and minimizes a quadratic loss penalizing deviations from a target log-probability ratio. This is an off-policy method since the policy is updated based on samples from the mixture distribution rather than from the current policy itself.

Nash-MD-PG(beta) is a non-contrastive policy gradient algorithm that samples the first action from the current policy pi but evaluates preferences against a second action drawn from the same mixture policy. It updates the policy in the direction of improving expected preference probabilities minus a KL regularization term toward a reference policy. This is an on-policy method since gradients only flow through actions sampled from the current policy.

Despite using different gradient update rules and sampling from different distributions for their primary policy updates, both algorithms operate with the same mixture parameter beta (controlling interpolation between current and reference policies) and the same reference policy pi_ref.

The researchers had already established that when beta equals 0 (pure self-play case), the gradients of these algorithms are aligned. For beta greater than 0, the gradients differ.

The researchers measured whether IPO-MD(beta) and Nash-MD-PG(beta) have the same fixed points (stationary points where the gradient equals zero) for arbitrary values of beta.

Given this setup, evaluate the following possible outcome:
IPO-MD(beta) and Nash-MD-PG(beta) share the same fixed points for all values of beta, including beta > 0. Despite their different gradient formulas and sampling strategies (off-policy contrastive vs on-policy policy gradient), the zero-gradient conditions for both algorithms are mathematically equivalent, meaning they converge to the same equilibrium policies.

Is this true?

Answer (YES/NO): YES